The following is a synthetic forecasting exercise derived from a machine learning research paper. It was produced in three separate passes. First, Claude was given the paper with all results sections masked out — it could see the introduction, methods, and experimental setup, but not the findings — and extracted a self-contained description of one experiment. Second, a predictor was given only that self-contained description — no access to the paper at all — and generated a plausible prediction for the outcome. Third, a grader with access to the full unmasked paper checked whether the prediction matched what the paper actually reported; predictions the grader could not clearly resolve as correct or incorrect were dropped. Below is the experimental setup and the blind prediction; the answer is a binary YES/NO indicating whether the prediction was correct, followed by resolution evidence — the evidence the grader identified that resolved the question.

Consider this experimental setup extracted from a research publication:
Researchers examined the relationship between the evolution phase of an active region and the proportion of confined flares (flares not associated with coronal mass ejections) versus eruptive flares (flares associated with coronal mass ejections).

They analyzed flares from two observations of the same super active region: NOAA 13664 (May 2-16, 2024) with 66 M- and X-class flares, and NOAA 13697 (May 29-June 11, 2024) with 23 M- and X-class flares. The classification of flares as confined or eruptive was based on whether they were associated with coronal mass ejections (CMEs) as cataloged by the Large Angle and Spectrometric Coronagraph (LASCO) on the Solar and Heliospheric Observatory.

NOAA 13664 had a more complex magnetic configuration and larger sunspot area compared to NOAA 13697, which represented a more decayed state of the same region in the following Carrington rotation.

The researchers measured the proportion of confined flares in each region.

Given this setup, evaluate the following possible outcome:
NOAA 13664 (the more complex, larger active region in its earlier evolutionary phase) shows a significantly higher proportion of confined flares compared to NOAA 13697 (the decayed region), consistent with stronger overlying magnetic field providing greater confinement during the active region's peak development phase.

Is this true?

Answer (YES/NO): NO